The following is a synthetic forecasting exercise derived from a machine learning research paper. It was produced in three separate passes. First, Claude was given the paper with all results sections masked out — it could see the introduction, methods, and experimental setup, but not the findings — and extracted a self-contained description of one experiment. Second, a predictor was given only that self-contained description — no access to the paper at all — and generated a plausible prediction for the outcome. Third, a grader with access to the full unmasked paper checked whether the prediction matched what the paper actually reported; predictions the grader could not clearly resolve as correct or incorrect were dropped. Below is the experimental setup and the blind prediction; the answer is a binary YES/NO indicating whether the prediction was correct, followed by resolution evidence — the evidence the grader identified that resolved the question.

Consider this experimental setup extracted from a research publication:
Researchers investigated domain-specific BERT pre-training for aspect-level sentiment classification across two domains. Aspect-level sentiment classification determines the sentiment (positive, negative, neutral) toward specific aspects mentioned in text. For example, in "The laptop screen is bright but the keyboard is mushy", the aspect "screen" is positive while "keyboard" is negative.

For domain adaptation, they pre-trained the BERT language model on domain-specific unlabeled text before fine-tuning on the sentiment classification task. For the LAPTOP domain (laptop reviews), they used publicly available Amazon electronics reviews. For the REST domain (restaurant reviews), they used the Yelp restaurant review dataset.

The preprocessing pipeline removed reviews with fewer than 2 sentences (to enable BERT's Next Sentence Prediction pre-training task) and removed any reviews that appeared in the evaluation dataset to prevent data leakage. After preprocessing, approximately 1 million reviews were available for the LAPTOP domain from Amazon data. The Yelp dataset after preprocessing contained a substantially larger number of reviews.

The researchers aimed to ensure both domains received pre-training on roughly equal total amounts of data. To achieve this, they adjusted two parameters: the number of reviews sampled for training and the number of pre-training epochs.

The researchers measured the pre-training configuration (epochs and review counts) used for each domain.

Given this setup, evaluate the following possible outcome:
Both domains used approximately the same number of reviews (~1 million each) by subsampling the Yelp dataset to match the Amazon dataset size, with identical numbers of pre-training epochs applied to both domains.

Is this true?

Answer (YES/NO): NO